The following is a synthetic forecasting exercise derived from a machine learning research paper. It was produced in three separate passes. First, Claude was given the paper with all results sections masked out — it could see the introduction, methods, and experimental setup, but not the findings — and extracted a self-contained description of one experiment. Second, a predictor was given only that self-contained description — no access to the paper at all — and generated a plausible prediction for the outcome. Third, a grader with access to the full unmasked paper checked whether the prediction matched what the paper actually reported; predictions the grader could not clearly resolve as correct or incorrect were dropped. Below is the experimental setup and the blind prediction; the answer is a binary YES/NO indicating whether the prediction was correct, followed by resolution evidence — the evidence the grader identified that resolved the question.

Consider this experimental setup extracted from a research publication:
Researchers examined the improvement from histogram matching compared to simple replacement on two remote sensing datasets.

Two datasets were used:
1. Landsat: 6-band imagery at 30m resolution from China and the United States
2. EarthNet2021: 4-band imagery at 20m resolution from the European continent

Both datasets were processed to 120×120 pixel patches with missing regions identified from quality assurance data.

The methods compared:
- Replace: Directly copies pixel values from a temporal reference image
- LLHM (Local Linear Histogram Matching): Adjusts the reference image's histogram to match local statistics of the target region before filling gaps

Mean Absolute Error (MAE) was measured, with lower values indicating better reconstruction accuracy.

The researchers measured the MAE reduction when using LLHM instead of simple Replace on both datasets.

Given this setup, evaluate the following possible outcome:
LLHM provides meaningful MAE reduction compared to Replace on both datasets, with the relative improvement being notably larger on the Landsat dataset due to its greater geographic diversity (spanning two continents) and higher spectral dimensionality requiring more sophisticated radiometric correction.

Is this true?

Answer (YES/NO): NO